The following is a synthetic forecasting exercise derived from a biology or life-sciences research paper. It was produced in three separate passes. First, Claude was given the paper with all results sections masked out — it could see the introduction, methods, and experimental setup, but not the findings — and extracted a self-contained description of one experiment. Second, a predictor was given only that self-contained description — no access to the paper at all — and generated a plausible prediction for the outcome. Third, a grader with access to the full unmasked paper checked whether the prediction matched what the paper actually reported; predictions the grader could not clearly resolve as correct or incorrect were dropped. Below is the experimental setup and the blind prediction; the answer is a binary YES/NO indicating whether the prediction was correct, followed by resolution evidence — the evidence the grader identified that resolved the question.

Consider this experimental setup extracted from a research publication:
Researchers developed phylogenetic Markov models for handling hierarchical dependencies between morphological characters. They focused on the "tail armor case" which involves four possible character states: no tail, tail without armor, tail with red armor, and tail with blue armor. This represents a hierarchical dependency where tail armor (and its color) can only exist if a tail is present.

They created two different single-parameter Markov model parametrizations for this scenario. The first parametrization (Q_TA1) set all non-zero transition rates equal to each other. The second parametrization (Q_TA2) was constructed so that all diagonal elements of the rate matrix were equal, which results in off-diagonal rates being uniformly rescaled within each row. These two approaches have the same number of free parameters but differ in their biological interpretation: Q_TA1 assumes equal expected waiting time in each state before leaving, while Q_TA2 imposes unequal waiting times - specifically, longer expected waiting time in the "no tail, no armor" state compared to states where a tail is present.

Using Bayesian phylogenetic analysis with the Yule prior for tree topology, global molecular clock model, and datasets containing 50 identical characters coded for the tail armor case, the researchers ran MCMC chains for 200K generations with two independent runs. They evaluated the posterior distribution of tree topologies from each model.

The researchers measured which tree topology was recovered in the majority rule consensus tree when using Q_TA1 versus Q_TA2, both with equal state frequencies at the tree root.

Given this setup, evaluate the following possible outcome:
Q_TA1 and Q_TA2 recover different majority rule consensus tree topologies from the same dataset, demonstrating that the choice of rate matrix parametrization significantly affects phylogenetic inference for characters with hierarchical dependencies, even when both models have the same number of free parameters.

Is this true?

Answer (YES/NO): YES